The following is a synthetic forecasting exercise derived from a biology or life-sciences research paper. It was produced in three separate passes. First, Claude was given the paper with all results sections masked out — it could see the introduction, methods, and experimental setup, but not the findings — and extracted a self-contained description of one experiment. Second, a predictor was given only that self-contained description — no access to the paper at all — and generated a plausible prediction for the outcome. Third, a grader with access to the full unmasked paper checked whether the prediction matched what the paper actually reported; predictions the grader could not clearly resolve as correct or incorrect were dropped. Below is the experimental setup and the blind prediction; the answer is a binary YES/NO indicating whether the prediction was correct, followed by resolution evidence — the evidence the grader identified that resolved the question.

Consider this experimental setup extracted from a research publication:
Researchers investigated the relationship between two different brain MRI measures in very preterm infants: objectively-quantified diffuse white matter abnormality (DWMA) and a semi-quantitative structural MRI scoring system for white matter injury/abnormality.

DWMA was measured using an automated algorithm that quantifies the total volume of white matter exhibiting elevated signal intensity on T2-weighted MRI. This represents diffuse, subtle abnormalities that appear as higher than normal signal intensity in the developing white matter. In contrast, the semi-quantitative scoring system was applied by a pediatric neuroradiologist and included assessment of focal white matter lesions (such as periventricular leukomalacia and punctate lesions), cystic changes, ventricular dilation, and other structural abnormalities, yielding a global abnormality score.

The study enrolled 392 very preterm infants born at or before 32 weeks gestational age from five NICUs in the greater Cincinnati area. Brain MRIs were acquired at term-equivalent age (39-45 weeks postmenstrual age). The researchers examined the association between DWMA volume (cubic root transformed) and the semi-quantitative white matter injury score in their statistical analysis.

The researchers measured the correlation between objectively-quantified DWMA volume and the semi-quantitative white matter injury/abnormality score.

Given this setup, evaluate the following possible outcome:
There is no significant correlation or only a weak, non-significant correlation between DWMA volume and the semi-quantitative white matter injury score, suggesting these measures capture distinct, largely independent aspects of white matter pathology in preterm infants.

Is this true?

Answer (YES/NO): NO